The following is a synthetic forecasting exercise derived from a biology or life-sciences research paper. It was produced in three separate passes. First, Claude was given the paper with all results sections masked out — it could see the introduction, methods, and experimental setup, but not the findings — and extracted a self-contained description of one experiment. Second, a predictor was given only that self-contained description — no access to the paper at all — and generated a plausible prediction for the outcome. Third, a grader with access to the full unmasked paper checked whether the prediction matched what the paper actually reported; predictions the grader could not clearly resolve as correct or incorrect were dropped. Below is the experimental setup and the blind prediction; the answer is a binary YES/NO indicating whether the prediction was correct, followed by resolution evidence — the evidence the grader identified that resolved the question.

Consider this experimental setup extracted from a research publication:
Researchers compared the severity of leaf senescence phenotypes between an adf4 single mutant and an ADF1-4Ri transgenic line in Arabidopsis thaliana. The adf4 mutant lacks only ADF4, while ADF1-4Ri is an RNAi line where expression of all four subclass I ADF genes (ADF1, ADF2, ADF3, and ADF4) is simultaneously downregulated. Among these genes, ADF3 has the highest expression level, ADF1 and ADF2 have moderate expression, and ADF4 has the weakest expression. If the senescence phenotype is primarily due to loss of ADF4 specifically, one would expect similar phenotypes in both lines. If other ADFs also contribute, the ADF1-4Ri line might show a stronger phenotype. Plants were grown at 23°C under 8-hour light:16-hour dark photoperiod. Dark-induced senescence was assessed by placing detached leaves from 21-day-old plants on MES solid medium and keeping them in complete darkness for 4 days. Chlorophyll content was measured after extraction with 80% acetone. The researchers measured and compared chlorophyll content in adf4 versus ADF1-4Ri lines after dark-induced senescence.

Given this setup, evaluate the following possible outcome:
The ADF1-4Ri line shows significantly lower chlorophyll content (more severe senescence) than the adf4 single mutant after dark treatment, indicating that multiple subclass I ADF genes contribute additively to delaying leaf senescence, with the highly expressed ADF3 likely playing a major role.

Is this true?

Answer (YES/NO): NO